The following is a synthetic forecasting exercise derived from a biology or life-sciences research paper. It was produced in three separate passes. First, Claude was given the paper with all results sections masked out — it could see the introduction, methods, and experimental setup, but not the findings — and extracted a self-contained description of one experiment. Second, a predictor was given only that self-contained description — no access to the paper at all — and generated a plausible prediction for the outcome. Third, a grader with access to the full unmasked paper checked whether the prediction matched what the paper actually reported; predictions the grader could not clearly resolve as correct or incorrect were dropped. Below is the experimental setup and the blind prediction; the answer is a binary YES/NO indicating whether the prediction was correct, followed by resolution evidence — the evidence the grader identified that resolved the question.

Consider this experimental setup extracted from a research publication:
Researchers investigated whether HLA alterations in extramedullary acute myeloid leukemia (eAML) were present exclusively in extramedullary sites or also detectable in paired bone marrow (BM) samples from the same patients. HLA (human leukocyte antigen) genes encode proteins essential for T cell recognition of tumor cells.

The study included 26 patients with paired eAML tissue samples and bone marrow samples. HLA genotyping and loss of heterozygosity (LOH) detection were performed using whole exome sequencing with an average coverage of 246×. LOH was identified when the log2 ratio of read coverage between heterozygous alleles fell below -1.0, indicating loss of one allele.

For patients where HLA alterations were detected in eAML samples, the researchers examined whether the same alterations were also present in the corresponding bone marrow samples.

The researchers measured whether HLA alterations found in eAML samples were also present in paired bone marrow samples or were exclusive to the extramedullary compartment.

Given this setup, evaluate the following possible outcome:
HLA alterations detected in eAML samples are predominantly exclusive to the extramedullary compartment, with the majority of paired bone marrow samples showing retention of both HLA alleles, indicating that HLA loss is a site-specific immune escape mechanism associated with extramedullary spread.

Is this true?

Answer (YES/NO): NO